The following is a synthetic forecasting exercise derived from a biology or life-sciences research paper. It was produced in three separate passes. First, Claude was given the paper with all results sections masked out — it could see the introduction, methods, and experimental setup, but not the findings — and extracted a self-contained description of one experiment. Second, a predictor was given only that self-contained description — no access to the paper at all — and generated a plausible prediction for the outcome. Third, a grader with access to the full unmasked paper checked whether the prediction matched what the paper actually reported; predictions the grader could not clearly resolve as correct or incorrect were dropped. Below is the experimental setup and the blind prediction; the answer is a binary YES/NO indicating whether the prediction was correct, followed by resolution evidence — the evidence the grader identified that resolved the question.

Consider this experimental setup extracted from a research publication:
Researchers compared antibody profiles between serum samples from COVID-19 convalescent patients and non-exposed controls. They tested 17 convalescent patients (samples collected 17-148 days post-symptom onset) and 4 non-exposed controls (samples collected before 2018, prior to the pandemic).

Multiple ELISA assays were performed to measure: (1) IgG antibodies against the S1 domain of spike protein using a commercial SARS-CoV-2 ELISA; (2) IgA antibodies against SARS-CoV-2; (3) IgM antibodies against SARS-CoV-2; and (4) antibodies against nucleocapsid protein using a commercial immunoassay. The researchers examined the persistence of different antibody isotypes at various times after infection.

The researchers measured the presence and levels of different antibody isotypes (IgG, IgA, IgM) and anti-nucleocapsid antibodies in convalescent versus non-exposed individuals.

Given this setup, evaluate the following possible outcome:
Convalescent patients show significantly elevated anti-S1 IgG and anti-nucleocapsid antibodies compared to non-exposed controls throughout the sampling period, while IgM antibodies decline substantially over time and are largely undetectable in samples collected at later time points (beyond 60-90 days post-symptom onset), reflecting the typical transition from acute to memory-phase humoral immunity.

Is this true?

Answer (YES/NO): NO